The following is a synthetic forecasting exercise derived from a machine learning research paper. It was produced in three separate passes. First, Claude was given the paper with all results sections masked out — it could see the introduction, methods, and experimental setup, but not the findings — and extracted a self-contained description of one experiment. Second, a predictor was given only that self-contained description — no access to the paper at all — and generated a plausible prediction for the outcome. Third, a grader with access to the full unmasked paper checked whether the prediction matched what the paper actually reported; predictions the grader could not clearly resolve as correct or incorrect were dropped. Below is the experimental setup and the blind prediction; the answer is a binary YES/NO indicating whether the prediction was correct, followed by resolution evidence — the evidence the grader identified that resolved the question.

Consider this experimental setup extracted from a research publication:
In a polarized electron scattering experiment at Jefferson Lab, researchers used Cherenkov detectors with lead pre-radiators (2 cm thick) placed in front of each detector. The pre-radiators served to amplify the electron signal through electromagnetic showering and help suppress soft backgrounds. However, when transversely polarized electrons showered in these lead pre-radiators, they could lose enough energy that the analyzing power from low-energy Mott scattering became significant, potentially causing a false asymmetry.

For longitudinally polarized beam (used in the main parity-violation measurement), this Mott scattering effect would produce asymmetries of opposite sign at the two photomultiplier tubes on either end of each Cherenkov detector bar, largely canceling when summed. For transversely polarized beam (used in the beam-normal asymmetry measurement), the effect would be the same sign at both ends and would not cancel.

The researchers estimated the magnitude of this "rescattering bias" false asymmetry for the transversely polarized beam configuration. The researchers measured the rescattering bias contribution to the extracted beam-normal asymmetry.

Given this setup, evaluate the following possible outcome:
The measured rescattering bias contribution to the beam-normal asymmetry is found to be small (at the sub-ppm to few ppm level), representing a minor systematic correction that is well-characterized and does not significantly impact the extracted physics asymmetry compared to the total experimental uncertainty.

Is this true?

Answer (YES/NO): YES